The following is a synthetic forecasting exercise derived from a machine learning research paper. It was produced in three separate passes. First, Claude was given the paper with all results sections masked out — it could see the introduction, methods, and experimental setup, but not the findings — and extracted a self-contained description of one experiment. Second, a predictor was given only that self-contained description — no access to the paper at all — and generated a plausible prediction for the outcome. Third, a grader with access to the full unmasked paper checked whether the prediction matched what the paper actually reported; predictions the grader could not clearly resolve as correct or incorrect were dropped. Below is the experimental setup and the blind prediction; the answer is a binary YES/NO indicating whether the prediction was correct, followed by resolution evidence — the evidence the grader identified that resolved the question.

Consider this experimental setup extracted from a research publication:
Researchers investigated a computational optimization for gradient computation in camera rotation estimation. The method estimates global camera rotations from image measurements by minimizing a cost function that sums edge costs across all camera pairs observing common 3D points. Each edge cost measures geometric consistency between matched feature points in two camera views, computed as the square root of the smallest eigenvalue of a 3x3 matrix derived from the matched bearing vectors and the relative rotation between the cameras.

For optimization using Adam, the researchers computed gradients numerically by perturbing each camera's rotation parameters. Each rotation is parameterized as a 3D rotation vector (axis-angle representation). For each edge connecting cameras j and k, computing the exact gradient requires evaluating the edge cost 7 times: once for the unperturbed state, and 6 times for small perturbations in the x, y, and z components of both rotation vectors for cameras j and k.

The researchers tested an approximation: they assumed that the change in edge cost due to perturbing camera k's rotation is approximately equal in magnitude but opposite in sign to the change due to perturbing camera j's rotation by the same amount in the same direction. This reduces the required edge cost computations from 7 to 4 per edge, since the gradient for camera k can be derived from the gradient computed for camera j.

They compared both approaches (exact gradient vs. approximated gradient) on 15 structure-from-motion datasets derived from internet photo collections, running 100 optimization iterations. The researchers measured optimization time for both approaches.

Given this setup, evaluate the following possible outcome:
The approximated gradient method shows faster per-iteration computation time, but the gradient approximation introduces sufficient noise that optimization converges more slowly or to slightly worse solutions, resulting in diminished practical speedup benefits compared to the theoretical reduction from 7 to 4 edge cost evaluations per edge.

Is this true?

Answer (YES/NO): NO